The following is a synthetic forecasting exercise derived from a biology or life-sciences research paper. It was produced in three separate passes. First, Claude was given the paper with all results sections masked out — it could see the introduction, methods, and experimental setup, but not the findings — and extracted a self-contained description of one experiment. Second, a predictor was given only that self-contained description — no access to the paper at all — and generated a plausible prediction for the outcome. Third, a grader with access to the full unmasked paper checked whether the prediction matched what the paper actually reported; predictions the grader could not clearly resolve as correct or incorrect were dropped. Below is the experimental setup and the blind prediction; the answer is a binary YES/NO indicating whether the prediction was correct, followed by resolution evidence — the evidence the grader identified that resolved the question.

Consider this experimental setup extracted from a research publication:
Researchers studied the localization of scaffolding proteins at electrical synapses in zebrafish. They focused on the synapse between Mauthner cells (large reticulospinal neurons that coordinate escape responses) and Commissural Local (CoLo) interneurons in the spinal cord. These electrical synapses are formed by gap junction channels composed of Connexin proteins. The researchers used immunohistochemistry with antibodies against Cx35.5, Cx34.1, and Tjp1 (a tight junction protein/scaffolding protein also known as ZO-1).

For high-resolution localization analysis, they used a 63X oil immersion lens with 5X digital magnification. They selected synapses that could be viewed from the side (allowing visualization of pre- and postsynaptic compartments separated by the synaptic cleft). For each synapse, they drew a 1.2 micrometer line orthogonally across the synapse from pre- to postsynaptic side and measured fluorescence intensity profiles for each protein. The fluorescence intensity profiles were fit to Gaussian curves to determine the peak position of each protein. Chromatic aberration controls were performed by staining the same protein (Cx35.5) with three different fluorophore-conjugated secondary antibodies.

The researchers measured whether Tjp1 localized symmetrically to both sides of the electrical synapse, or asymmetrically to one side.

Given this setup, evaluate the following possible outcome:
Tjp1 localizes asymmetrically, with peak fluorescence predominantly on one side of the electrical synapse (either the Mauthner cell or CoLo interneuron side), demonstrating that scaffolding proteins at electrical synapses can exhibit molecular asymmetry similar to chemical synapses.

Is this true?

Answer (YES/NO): YES